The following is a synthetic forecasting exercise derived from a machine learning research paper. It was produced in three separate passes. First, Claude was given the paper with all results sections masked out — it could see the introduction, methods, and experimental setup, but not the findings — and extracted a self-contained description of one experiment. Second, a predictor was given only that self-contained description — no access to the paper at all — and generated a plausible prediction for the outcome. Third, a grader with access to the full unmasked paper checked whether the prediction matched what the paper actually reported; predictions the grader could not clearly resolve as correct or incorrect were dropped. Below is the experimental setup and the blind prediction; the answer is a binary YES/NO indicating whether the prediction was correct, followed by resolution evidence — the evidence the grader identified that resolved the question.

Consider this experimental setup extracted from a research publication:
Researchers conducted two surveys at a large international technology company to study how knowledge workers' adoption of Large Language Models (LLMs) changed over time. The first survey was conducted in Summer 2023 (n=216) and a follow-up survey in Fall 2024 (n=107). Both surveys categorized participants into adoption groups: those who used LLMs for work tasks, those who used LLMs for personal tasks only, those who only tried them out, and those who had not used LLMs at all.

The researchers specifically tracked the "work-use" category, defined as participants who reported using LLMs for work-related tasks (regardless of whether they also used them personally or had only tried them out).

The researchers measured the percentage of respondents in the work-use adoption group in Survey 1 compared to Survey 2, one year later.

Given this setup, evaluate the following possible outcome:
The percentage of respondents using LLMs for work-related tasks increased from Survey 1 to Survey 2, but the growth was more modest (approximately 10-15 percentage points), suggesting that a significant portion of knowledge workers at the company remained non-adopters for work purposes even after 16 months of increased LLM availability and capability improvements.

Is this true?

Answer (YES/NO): YES